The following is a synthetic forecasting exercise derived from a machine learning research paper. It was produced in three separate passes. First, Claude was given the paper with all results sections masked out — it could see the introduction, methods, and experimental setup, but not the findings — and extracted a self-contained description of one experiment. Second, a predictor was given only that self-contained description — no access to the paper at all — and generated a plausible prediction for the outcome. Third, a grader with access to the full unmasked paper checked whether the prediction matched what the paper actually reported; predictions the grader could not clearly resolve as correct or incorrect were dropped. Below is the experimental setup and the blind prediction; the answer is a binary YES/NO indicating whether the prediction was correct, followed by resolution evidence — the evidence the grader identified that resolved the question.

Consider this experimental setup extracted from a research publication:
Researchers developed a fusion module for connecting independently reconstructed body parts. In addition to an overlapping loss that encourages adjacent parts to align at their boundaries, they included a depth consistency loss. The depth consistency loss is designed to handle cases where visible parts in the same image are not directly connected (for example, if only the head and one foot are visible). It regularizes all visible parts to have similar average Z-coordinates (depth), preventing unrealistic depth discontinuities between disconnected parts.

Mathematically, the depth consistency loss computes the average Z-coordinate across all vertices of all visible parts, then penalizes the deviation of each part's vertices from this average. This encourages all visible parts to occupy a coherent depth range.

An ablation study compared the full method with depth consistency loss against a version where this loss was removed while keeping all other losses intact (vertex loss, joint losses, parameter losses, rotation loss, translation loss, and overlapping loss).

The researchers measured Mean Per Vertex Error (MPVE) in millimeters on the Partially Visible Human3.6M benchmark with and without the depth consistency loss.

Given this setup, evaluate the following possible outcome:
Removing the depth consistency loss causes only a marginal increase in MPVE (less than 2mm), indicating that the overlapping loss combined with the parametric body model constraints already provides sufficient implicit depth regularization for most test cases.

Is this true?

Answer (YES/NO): NO